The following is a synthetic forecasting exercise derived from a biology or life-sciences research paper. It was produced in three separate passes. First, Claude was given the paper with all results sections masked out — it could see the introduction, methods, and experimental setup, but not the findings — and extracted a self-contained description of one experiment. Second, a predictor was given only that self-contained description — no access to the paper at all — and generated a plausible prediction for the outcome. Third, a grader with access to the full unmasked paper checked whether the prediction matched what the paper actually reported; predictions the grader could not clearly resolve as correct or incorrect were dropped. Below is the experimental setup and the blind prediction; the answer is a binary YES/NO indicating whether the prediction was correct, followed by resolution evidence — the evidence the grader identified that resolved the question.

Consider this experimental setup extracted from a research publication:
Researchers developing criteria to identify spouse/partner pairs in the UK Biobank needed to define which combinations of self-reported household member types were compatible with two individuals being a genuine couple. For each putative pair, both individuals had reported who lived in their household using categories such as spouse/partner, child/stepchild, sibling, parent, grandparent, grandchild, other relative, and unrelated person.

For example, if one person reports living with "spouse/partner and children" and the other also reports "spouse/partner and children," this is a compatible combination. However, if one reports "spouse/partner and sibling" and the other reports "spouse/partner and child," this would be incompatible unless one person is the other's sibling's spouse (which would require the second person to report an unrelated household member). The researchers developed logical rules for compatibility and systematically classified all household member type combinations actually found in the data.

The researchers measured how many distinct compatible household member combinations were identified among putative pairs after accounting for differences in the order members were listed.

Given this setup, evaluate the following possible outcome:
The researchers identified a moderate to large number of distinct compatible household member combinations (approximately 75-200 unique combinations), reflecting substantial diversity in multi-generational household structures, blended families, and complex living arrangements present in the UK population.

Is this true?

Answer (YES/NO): NO